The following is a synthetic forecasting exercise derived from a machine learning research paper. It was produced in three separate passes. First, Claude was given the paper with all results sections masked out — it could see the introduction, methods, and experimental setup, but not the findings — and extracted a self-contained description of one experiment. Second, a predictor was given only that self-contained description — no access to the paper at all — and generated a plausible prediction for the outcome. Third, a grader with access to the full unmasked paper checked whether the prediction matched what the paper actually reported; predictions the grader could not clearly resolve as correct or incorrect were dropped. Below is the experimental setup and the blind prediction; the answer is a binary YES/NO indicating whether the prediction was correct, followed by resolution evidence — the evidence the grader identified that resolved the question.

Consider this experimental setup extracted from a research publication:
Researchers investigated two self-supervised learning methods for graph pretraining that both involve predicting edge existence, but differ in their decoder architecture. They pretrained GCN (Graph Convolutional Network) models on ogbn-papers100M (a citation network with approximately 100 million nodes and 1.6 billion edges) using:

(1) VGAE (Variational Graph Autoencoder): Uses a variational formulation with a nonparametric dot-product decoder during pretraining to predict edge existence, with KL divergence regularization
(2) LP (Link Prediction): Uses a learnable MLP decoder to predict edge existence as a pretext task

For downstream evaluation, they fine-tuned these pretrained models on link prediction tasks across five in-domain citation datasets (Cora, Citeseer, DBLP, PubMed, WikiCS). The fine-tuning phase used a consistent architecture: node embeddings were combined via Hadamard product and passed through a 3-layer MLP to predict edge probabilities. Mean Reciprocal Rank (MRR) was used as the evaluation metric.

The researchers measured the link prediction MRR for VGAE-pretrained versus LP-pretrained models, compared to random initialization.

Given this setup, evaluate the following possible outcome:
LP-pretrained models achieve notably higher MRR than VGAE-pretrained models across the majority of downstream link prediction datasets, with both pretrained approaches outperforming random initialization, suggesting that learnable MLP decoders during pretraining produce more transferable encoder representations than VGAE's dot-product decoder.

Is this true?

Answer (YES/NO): NO